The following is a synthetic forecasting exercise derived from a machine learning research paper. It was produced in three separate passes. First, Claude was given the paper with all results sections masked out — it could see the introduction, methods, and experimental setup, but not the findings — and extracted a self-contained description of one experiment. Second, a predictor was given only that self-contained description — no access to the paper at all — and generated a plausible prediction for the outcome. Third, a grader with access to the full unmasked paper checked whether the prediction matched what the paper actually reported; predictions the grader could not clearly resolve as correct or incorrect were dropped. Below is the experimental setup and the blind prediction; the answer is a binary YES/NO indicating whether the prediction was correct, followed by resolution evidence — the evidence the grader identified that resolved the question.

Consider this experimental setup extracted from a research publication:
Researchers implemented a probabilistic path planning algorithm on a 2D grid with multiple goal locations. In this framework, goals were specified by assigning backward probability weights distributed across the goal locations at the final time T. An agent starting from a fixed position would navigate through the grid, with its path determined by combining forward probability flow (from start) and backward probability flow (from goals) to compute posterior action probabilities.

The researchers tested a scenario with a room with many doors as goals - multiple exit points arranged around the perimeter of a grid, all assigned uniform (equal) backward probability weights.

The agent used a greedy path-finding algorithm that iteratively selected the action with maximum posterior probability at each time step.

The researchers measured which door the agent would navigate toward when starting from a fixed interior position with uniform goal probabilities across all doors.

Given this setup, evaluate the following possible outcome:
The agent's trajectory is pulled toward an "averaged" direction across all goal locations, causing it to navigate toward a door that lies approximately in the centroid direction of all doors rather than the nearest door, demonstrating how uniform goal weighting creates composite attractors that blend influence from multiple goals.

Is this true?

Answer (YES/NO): NO